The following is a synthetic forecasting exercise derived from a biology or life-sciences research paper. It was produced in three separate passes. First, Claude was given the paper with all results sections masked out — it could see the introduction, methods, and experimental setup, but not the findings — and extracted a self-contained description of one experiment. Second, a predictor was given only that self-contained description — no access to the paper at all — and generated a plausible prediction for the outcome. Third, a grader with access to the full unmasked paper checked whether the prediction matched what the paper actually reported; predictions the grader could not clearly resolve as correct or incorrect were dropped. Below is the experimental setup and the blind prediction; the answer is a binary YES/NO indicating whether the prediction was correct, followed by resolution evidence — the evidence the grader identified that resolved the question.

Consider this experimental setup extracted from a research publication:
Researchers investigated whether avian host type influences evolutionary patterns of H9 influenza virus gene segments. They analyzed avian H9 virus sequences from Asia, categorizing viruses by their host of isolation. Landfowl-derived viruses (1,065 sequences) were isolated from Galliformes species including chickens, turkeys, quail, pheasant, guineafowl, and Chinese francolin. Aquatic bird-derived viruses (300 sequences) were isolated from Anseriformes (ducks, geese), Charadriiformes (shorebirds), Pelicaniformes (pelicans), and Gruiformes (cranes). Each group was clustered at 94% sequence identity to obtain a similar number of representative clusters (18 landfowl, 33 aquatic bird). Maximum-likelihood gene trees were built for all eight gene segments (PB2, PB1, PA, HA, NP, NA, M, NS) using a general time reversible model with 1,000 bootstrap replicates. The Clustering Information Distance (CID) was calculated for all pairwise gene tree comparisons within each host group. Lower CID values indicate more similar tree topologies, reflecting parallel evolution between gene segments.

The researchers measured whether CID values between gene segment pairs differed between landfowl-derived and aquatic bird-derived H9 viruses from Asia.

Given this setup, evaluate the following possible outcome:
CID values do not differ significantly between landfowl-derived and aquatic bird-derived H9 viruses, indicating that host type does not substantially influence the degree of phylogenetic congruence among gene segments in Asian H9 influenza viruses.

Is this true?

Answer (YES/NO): NO